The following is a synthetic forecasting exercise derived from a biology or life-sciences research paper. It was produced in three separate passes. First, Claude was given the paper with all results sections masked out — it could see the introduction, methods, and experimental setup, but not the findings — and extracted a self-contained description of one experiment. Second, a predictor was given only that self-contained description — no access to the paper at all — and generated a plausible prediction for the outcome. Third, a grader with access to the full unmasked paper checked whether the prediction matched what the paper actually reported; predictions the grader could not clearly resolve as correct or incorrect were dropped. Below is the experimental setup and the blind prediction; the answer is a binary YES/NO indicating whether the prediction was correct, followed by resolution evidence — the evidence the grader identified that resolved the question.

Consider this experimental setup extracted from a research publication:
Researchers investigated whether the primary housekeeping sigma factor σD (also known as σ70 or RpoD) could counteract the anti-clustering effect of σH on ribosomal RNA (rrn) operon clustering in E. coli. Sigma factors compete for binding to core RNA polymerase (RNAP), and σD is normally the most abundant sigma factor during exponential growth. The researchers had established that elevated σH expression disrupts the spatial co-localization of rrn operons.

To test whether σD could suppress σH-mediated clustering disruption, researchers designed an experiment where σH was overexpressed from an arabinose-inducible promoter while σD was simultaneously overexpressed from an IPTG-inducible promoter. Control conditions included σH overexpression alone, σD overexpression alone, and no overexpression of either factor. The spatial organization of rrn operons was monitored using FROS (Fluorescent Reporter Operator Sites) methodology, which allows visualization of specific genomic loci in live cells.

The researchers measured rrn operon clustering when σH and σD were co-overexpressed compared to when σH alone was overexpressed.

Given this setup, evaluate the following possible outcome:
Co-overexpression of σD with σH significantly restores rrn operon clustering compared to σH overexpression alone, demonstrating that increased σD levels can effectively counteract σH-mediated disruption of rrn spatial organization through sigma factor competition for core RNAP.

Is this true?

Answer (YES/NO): YES